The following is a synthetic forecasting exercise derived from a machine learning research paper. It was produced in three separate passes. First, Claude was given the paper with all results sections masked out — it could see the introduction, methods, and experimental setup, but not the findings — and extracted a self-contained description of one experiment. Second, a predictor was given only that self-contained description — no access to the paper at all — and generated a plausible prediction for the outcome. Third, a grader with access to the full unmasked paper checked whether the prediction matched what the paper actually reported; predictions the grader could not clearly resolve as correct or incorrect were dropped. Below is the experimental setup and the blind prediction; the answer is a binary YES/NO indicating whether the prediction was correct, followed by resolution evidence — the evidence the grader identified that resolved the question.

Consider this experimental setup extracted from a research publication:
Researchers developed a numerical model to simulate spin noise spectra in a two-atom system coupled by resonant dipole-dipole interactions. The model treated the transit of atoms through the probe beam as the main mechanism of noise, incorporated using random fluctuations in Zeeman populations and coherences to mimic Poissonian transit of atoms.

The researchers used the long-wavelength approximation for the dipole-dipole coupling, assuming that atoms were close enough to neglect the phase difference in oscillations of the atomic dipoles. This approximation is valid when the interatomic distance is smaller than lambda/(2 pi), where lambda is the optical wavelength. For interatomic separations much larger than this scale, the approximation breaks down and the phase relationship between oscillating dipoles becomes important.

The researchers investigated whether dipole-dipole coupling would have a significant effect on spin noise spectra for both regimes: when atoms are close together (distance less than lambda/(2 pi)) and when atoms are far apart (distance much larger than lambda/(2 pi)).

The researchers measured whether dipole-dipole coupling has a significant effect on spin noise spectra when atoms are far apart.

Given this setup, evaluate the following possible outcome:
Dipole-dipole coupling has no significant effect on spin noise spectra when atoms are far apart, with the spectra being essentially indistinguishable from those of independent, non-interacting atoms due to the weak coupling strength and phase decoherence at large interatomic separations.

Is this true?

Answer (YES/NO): YES